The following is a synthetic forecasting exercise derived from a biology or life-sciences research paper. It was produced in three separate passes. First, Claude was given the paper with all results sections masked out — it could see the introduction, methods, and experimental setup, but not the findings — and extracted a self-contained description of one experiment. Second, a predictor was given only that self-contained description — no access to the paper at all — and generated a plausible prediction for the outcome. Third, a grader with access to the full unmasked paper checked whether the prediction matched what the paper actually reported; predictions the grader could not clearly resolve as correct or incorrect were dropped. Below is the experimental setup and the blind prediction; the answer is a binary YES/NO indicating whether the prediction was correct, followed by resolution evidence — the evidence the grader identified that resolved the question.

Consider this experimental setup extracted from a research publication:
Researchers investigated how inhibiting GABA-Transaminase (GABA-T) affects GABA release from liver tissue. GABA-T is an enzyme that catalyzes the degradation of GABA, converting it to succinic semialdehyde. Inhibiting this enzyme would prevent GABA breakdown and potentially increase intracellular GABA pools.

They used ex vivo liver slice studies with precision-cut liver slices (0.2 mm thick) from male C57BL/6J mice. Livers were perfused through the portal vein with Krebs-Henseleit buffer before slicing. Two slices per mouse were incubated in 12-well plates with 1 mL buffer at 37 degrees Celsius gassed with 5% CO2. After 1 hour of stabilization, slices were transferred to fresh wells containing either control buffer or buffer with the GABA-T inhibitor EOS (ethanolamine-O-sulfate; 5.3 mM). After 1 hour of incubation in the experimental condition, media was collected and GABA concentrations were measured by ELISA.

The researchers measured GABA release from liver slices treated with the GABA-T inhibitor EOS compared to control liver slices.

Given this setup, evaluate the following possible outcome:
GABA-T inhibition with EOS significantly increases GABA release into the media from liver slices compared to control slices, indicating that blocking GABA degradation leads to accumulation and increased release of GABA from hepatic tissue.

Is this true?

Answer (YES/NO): NO